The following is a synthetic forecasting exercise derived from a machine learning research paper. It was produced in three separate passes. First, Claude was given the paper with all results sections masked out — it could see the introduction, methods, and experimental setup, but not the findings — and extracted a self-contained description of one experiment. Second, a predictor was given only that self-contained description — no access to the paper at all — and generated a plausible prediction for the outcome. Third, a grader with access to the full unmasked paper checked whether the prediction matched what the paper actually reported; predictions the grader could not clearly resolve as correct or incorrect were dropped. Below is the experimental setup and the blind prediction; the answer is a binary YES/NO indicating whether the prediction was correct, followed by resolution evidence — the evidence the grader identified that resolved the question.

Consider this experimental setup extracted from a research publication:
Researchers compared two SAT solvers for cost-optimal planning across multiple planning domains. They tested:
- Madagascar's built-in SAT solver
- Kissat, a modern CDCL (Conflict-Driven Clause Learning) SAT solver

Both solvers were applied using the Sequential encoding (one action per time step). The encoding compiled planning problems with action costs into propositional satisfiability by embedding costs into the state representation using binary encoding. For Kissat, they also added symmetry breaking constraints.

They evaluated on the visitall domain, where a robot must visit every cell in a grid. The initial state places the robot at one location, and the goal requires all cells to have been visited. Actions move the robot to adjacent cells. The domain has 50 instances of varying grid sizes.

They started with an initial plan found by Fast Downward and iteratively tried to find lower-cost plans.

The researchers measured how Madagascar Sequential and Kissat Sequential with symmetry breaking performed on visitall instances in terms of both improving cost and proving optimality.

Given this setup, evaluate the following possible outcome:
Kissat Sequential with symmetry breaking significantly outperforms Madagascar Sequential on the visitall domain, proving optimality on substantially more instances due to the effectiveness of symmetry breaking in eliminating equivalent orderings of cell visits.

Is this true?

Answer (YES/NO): NO